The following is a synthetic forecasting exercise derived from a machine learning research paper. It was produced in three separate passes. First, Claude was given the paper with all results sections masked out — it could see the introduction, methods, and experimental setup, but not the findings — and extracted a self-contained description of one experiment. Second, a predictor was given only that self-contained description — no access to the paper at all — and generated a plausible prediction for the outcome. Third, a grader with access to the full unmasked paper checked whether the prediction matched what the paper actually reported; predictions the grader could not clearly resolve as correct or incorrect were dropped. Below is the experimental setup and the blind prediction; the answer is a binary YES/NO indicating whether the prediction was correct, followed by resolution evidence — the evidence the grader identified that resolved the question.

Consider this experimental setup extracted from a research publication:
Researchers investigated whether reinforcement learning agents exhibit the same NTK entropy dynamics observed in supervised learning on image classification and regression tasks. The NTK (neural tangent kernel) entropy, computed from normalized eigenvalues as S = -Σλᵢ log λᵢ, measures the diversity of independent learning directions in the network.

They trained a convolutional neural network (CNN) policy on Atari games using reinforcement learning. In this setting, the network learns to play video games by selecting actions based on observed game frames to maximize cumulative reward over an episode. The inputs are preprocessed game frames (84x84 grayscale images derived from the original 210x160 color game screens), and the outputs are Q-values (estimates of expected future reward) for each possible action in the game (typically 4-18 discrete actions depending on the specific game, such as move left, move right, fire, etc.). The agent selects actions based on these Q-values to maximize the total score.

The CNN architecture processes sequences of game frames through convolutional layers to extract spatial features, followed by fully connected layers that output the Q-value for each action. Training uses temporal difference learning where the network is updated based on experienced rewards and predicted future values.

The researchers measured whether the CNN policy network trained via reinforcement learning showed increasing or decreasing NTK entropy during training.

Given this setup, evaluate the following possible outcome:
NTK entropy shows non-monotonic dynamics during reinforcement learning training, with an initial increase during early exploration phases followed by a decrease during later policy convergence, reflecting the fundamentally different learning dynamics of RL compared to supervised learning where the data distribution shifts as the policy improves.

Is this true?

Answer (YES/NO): NO